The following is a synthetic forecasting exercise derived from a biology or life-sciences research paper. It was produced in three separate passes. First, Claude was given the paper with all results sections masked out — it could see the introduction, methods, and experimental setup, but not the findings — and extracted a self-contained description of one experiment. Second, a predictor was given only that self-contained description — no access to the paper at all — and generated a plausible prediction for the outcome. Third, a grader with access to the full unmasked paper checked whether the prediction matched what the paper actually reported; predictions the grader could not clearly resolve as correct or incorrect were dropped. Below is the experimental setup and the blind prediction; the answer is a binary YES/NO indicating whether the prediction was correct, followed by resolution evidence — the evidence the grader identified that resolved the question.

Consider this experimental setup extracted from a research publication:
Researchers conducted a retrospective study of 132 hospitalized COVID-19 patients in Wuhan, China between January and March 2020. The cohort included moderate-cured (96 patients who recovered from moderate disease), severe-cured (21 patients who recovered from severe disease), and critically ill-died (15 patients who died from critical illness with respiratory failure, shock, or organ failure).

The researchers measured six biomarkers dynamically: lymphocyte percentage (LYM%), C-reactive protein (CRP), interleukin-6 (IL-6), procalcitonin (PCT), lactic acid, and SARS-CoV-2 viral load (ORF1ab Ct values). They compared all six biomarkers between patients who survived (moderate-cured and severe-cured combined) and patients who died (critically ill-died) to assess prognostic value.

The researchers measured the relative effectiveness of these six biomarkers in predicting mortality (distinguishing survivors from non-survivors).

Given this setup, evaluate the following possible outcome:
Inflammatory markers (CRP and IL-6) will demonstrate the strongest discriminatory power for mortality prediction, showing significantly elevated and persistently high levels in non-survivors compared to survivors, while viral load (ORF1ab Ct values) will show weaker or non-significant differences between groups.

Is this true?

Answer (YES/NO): NO